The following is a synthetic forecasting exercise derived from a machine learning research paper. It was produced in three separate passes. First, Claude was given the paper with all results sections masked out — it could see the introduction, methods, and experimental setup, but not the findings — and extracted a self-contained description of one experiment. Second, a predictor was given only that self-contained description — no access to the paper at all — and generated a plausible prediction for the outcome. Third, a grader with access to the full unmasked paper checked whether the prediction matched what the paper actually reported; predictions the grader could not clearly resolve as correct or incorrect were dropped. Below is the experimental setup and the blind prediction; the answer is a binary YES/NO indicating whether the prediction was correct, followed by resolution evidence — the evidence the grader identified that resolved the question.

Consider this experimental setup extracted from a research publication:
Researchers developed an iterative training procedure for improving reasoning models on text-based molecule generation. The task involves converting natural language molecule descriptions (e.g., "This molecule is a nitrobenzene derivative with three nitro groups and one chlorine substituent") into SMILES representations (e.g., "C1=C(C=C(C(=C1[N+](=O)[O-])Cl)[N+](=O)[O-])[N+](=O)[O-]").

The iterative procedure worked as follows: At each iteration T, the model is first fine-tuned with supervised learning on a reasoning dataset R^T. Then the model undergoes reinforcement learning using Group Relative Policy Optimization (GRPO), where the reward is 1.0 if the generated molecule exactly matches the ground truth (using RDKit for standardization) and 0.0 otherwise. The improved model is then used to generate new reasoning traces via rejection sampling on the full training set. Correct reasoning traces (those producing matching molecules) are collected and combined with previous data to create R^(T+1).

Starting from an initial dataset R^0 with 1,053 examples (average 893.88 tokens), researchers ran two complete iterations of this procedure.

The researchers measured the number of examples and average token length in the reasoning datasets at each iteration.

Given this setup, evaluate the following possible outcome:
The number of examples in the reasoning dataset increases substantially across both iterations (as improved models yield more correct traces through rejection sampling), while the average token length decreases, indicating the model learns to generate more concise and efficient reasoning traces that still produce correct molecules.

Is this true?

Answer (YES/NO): NO